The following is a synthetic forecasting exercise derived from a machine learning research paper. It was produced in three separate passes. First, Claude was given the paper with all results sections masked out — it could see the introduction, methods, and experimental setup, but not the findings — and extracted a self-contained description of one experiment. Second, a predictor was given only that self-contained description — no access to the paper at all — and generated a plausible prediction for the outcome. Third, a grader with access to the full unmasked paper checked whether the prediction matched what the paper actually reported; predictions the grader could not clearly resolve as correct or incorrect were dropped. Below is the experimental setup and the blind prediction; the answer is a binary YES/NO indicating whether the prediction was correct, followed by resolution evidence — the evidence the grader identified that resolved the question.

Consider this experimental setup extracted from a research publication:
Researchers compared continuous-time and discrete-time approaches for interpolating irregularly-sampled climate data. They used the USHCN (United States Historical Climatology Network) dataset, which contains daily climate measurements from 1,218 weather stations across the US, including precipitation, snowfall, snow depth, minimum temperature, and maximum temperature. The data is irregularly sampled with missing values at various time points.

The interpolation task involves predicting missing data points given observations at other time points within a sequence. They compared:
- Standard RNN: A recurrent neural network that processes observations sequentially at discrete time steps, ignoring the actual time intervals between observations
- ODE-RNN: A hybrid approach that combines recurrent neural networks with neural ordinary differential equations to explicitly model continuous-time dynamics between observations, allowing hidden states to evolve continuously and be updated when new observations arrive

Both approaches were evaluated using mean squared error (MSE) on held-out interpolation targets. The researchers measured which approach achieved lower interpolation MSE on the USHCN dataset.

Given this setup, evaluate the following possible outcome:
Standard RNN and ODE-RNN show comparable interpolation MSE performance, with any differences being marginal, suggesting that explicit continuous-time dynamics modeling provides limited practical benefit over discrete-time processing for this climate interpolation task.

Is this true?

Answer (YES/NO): NO